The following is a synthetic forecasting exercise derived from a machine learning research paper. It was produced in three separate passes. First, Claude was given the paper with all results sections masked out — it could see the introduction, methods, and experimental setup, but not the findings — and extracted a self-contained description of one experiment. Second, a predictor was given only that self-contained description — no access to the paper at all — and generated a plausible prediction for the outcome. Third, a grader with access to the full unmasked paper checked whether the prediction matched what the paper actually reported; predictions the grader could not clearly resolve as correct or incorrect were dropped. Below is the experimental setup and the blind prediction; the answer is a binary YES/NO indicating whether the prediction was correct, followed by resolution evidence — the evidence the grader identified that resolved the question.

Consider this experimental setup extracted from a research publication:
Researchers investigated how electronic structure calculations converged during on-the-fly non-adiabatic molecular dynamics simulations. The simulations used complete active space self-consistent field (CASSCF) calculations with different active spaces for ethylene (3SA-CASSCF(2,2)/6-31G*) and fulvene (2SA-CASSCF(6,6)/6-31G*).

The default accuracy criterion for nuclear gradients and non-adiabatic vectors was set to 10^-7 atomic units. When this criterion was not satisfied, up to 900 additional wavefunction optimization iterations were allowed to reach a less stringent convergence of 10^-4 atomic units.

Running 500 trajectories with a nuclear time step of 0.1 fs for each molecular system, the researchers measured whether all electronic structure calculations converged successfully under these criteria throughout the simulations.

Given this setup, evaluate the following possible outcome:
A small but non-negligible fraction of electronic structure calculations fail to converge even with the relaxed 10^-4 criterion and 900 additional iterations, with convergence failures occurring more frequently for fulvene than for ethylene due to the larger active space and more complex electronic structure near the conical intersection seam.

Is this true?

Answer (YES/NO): NO